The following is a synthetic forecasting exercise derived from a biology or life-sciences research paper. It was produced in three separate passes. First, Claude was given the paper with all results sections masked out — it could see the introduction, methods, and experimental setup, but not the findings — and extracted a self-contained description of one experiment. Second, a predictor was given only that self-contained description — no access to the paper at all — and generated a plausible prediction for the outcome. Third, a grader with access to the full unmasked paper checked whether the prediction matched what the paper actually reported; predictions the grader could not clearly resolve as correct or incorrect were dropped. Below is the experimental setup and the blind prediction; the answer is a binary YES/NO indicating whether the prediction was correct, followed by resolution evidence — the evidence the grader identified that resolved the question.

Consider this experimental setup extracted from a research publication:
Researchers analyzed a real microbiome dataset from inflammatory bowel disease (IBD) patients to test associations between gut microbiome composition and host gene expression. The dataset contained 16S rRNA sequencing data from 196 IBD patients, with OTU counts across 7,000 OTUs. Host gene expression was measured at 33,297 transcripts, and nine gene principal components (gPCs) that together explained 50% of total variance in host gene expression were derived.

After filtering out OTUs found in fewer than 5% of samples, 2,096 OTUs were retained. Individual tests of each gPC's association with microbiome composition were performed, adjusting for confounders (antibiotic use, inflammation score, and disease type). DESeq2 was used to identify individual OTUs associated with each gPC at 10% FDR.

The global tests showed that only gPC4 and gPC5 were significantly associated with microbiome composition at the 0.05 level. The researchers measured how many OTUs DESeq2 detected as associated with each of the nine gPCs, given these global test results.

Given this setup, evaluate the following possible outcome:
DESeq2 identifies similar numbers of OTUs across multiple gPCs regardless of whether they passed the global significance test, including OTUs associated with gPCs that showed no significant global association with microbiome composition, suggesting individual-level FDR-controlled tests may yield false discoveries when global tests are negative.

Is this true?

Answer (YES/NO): YES